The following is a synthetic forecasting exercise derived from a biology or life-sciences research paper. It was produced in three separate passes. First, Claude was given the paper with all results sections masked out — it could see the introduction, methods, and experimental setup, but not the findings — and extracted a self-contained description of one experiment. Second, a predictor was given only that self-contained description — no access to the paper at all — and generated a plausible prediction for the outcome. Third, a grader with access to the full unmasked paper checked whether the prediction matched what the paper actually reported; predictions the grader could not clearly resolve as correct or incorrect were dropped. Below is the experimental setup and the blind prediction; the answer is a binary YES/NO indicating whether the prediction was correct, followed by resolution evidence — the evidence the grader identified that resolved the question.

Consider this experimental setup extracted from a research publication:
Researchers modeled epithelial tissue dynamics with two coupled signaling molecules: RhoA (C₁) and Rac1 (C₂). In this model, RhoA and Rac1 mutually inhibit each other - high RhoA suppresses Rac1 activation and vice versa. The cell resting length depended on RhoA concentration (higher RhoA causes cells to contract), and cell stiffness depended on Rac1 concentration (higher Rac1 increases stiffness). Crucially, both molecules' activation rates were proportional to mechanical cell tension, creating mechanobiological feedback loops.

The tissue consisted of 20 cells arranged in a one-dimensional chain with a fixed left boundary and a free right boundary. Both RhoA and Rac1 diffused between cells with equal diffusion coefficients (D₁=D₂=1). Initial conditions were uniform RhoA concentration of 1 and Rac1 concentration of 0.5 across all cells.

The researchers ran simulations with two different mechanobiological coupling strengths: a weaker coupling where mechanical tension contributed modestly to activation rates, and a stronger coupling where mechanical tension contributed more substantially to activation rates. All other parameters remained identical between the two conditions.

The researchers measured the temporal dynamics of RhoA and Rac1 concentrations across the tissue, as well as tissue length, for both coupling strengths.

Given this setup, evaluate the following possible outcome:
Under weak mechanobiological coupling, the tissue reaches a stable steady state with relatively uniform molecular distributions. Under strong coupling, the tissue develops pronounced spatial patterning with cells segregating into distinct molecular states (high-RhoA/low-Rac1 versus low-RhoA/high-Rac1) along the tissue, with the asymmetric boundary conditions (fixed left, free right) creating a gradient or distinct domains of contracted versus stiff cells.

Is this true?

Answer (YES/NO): NO